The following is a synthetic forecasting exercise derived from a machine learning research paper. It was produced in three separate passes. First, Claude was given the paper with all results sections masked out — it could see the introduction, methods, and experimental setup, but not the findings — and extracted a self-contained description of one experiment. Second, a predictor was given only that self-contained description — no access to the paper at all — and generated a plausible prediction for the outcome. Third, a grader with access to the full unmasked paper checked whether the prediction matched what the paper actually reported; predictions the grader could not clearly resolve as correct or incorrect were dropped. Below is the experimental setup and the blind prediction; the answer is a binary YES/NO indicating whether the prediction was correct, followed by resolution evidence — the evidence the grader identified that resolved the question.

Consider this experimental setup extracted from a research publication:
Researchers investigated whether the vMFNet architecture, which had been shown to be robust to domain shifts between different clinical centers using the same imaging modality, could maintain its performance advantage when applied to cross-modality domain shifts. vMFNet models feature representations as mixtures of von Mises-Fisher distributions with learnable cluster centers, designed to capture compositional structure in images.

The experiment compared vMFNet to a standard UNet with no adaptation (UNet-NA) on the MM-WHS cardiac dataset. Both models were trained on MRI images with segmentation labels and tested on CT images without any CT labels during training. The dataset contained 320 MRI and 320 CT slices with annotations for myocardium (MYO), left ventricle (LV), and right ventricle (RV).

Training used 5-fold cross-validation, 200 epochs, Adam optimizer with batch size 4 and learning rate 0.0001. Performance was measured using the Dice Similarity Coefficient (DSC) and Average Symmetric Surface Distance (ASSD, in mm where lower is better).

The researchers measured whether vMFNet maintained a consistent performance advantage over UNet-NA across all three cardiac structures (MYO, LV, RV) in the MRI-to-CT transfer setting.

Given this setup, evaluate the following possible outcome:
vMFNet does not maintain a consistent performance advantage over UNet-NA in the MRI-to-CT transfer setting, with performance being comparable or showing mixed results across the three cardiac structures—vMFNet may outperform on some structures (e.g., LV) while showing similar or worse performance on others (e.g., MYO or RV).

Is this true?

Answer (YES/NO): YES